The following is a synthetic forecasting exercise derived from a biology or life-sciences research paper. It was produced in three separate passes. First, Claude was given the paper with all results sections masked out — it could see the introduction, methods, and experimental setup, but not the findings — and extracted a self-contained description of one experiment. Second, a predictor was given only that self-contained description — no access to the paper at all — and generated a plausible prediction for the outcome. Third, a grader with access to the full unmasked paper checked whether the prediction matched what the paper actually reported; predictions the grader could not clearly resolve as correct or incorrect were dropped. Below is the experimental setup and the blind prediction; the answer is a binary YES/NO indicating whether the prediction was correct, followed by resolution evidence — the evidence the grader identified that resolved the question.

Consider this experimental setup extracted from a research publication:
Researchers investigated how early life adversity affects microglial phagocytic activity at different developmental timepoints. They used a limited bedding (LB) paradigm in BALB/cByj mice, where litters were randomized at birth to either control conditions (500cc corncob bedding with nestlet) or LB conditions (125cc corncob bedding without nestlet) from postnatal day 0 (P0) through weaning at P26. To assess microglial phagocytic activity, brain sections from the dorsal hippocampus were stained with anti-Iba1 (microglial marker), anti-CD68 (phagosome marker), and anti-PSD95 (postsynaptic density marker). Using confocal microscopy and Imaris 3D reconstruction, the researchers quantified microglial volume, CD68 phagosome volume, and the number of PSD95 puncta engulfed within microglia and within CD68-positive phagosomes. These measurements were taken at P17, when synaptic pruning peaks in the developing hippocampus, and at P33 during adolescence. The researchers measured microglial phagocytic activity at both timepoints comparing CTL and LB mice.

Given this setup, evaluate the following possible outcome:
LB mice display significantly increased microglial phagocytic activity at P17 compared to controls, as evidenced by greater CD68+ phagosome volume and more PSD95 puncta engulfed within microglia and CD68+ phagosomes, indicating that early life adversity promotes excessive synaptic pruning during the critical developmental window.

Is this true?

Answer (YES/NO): NO